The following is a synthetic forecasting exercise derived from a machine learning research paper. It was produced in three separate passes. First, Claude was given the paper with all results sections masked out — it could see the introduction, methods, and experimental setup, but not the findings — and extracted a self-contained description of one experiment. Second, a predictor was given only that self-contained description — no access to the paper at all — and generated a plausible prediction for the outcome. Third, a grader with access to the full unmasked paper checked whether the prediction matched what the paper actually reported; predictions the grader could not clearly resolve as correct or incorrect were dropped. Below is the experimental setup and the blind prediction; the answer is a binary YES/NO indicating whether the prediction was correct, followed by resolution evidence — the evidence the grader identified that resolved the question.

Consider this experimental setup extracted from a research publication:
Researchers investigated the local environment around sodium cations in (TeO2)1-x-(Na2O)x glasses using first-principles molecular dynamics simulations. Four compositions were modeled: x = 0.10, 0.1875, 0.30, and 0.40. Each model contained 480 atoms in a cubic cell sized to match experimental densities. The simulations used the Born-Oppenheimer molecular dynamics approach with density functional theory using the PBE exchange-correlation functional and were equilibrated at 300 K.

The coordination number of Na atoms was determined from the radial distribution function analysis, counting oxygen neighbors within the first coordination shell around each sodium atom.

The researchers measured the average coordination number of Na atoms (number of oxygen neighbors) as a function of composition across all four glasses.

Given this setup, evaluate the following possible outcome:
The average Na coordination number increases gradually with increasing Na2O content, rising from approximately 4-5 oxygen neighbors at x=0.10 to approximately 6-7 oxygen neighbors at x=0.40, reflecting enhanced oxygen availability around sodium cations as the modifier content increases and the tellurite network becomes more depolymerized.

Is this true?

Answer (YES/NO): NO